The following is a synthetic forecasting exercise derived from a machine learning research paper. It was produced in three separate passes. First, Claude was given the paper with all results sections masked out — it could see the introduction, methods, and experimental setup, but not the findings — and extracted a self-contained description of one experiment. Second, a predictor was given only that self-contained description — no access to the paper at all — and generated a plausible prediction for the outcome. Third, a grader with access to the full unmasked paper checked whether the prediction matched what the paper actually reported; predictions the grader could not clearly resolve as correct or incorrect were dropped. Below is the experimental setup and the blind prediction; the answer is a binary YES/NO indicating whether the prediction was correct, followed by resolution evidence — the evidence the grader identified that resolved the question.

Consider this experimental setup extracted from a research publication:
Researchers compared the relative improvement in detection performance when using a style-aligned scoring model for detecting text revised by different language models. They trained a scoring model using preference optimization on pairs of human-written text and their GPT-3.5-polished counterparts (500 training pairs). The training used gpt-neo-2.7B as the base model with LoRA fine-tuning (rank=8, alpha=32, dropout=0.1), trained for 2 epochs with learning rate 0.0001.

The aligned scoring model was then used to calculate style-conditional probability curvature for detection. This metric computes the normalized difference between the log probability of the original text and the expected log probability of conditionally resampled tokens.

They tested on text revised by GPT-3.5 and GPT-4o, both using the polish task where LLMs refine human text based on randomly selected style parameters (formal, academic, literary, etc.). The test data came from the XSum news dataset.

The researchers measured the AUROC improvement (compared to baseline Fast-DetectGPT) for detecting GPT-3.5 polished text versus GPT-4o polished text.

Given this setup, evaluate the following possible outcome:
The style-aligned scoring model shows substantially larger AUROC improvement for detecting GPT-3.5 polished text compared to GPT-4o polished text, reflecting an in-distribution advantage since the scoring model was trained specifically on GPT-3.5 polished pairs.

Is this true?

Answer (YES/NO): NO